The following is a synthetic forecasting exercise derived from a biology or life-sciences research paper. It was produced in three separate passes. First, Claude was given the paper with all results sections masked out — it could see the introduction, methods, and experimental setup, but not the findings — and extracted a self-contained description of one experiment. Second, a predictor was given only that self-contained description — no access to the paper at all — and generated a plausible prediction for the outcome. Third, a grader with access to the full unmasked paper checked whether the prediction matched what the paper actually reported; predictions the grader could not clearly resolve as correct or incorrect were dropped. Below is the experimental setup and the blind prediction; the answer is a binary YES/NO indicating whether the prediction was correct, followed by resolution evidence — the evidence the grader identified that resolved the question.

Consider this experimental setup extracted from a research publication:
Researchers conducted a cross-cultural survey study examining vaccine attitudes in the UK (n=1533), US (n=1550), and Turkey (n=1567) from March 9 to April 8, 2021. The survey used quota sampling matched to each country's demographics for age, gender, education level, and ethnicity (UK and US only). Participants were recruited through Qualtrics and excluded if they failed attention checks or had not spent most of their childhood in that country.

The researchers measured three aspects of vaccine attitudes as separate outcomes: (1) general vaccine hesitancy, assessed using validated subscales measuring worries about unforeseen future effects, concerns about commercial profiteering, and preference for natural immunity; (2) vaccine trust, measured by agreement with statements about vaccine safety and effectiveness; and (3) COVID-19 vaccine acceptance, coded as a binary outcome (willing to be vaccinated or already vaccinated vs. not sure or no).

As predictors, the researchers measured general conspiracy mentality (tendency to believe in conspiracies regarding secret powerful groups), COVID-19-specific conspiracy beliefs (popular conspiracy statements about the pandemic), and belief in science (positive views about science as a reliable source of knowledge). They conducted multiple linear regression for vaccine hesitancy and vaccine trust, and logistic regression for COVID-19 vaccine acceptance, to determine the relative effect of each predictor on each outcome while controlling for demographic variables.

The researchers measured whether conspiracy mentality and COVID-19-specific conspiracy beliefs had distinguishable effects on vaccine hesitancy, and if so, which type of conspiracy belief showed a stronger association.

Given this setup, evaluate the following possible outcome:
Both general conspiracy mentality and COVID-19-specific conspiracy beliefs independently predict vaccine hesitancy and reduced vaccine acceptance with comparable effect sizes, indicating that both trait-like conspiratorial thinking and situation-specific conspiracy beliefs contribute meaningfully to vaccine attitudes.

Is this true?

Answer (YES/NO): NO